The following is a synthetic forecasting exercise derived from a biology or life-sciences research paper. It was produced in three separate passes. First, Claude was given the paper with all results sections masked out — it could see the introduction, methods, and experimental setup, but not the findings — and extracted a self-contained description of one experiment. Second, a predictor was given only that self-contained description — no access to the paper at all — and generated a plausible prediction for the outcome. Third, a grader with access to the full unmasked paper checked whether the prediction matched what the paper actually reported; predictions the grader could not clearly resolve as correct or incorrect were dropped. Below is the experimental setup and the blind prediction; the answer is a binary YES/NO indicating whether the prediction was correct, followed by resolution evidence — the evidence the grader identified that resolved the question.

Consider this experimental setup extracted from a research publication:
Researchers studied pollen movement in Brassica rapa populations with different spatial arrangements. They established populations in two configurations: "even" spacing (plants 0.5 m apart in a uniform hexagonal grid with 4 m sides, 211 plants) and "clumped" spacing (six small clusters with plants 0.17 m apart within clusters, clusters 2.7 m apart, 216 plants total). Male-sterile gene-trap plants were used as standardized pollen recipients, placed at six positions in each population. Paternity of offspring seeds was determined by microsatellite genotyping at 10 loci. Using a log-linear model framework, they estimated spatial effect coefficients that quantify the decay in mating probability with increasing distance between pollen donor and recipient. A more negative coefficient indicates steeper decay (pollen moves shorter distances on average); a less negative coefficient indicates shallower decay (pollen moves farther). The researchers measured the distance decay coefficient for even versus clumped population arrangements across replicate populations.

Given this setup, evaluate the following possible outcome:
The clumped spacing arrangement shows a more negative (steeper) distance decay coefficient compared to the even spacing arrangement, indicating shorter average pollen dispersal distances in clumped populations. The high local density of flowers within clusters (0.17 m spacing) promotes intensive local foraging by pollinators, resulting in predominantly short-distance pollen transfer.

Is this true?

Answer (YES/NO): NO